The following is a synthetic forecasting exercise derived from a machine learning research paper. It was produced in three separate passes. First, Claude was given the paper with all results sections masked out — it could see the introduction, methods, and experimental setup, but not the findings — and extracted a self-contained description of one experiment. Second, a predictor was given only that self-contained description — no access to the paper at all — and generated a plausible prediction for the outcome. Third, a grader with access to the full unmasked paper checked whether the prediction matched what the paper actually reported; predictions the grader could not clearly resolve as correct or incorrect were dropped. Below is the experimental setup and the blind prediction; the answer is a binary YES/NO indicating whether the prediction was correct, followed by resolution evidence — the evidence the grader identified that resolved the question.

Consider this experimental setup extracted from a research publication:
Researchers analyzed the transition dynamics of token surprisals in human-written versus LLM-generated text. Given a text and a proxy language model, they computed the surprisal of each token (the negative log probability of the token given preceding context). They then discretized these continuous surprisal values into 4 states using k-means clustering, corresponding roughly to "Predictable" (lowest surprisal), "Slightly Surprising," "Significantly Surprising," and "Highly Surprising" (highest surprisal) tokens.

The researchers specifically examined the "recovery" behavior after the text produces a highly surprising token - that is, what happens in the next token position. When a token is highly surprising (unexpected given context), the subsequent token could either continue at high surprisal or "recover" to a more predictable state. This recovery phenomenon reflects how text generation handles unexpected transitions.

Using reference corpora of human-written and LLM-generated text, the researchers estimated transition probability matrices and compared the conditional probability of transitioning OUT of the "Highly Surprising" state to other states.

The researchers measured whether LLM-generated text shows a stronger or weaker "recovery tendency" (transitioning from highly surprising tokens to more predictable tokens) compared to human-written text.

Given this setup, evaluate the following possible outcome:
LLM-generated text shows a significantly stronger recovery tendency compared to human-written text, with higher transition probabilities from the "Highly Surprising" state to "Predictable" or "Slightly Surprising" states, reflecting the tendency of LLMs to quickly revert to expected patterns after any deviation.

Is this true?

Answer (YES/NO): YES